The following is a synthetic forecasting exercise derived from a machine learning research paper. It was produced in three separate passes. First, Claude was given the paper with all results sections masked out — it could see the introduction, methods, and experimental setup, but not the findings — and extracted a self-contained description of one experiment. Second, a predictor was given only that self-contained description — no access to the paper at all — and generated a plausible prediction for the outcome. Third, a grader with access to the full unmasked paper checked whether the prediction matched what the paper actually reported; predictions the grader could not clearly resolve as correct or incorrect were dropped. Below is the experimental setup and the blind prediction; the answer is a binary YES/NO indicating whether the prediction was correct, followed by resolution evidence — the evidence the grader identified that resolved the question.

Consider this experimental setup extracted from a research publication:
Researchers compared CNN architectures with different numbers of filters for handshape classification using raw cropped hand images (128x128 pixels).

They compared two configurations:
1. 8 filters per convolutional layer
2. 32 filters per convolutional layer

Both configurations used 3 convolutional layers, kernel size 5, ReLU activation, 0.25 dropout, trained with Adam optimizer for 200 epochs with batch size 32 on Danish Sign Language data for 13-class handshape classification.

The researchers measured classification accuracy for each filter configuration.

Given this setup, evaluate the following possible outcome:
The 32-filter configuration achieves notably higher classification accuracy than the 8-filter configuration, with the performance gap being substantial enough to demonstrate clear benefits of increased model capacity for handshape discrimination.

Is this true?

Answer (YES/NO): NO